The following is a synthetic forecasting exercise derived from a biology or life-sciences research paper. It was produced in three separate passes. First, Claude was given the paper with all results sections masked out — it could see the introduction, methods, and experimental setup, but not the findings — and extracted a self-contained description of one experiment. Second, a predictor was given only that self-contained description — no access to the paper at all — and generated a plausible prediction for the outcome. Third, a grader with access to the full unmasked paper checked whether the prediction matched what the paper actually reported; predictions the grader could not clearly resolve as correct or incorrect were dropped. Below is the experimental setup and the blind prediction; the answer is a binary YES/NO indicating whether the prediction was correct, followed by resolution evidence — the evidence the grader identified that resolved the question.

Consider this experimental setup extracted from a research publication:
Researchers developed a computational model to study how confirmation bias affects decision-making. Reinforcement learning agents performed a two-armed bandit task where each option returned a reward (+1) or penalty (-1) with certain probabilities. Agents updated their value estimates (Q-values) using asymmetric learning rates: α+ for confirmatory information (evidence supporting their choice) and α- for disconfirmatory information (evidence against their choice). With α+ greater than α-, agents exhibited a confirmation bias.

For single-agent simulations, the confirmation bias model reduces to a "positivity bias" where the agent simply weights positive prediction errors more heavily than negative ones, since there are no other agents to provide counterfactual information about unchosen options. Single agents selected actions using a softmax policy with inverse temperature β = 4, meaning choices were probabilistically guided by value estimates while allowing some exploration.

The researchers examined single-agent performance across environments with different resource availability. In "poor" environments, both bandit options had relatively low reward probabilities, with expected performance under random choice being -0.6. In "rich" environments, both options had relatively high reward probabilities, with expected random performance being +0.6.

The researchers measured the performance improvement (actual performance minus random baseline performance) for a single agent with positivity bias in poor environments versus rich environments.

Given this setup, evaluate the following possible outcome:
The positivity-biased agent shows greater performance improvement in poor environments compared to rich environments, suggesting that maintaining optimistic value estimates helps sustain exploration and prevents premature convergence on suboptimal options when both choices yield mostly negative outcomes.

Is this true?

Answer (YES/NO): YES